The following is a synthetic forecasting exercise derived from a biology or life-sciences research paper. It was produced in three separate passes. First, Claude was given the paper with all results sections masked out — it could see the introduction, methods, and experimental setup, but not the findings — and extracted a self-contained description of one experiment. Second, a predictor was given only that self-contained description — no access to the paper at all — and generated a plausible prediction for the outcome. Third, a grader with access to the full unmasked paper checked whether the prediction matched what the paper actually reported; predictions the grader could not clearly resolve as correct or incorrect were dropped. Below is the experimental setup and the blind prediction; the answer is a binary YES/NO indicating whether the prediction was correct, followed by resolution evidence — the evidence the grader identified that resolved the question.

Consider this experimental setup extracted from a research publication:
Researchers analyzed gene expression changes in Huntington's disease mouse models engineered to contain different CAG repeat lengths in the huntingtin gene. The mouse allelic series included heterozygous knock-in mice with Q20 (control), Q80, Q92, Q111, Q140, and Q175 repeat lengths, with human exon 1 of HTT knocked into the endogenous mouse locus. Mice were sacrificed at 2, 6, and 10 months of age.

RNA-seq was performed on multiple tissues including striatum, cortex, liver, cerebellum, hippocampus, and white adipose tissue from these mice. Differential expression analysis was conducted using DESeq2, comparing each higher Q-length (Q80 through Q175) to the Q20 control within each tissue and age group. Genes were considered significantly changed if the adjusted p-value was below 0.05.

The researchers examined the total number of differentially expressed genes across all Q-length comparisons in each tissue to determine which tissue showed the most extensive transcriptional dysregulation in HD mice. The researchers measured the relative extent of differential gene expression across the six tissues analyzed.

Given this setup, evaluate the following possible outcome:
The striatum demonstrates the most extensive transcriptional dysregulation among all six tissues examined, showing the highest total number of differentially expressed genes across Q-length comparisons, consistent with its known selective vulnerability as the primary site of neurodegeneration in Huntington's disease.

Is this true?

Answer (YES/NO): YES